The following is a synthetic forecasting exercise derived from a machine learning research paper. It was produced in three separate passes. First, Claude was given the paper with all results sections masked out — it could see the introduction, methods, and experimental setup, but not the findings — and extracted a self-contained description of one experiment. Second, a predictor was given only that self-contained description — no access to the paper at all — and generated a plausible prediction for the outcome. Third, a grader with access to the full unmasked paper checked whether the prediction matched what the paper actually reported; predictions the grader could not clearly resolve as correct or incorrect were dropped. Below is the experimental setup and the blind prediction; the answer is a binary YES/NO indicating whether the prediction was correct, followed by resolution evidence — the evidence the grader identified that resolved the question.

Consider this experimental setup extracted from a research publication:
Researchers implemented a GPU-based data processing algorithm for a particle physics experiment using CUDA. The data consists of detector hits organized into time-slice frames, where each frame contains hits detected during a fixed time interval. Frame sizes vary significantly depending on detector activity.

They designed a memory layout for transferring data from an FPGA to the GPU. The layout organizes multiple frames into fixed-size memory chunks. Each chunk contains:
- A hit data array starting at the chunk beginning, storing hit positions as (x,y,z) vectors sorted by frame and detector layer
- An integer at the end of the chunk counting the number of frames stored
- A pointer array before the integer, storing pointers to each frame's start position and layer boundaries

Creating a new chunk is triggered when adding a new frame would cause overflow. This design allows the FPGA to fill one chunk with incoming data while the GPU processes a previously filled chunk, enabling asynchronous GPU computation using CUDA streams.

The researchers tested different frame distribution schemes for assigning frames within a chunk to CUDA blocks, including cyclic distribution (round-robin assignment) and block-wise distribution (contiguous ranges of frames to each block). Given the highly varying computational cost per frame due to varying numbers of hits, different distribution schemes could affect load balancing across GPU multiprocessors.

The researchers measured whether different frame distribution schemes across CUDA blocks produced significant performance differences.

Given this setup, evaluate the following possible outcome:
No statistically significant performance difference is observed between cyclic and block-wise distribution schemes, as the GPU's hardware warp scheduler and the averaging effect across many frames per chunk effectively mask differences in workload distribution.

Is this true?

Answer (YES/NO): YES